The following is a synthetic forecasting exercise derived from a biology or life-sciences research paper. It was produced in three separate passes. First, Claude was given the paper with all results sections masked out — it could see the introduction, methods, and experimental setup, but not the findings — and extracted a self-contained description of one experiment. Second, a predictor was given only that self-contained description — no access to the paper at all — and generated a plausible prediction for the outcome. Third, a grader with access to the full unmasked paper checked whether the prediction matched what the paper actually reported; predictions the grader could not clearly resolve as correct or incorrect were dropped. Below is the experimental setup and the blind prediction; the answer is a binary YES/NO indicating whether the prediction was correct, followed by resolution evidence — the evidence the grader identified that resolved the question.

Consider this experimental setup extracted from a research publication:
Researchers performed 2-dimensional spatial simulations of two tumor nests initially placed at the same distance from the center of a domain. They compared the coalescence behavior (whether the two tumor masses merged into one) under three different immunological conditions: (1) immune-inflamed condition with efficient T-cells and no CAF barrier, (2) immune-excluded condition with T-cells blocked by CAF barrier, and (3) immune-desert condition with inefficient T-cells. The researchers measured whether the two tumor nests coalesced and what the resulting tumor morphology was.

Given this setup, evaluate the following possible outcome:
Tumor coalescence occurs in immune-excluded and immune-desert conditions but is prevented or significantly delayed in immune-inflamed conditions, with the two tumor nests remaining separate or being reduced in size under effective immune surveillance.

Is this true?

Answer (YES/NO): YES